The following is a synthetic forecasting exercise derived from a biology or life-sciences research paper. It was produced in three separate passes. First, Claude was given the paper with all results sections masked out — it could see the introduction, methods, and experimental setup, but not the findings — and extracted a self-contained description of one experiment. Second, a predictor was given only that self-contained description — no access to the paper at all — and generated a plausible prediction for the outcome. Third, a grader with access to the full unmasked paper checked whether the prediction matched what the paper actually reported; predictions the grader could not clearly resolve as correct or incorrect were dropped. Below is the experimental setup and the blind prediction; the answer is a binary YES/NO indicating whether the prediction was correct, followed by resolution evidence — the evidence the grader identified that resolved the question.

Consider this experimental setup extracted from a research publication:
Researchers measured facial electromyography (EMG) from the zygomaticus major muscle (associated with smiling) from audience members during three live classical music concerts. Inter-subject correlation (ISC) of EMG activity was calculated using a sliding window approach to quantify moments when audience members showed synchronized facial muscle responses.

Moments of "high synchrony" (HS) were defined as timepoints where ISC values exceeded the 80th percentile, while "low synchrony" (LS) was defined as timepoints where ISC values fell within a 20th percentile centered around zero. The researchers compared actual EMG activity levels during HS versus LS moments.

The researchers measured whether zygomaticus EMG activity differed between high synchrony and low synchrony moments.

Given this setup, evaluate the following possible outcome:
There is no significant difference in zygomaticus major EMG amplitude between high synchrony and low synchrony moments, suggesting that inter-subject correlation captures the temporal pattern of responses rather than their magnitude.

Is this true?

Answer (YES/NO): NO